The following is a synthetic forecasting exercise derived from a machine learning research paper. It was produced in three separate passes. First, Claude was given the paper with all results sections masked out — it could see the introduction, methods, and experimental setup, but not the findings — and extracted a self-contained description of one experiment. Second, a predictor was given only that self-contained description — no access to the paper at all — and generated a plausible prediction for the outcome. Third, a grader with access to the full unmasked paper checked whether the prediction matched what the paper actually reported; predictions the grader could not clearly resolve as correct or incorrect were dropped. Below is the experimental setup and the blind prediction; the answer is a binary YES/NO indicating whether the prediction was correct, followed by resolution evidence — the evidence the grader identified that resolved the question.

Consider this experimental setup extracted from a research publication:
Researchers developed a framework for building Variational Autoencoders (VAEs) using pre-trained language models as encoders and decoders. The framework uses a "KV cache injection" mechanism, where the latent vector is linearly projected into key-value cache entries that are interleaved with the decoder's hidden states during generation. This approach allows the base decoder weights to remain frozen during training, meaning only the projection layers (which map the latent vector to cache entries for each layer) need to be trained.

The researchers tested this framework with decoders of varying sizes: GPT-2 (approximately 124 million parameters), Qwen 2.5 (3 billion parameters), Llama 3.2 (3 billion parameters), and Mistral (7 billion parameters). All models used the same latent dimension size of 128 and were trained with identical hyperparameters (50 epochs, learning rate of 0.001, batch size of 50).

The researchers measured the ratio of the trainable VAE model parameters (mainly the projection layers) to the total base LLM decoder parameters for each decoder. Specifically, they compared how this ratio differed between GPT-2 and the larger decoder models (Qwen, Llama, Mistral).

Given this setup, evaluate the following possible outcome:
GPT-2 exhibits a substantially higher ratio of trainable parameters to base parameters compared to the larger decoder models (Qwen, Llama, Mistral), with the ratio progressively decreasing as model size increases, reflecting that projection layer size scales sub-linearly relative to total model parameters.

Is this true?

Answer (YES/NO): NO